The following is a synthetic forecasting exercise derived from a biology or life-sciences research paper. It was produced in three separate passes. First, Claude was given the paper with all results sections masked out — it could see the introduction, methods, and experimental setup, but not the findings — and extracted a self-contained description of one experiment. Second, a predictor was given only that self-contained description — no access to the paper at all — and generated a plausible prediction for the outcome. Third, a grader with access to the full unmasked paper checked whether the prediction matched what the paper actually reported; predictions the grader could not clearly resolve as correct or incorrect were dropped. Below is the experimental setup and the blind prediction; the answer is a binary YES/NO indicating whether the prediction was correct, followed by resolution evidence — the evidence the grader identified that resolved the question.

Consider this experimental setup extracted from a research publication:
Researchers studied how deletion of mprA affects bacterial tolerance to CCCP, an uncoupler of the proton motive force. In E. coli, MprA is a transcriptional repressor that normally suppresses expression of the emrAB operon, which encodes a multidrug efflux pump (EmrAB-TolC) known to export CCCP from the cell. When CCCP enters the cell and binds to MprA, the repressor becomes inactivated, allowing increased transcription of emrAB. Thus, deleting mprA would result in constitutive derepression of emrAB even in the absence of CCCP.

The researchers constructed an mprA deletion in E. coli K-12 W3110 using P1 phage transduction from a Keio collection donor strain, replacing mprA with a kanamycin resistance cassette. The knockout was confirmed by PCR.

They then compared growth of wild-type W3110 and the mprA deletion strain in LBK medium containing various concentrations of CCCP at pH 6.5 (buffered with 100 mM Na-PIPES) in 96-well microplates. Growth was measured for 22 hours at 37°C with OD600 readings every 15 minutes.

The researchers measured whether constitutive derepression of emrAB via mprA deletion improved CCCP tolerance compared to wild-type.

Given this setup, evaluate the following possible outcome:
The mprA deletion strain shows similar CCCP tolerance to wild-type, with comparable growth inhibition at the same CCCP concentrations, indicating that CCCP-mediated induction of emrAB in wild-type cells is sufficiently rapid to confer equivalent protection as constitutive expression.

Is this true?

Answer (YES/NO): NO